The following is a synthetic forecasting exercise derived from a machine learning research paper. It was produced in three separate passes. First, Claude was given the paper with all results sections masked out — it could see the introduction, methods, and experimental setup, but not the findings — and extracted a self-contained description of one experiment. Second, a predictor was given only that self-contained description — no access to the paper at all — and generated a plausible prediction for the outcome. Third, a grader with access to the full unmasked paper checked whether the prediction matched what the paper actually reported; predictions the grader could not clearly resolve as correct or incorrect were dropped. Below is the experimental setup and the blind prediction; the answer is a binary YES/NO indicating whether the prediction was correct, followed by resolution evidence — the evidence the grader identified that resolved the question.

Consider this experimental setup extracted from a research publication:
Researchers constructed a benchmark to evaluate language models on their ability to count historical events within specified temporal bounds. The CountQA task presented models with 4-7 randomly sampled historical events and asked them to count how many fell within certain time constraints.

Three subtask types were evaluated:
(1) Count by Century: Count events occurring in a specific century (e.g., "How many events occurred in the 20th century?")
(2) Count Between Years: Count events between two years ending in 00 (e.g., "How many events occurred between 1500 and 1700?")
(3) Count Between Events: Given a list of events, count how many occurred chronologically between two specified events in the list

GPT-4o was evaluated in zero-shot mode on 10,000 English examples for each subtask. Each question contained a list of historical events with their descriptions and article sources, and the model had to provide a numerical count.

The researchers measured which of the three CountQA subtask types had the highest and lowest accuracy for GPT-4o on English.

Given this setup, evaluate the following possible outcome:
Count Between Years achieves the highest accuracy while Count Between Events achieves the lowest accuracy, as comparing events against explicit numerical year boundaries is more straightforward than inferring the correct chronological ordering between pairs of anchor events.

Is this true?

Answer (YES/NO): NO